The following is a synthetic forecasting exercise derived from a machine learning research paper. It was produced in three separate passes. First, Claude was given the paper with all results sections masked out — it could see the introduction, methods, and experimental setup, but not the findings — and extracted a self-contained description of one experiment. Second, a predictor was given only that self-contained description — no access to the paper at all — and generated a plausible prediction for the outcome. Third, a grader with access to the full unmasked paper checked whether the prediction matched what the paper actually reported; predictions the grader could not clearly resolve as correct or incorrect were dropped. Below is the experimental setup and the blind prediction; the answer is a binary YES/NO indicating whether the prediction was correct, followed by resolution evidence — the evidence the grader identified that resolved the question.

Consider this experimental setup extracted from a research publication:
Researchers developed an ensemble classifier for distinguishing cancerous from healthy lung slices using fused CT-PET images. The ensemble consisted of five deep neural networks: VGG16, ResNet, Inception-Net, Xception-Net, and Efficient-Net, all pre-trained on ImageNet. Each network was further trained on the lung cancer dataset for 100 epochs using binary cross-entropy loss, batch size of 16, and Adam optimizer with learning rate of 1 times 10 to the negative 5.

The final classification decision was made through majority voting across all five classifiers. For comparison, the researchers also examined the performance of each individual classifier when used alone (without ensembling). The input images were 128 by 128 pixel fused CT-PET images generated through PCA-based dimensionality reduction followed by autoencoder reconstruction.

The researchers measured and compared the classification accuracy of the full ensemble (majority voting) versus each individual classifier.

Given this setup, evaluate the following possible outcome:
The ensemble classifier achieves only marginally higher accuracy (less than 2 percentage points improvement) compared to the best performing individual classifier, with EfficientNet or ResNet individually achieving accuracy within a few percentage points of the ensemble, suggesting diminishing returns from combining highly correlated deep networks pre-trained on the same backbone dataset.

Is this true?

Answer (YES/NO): NO